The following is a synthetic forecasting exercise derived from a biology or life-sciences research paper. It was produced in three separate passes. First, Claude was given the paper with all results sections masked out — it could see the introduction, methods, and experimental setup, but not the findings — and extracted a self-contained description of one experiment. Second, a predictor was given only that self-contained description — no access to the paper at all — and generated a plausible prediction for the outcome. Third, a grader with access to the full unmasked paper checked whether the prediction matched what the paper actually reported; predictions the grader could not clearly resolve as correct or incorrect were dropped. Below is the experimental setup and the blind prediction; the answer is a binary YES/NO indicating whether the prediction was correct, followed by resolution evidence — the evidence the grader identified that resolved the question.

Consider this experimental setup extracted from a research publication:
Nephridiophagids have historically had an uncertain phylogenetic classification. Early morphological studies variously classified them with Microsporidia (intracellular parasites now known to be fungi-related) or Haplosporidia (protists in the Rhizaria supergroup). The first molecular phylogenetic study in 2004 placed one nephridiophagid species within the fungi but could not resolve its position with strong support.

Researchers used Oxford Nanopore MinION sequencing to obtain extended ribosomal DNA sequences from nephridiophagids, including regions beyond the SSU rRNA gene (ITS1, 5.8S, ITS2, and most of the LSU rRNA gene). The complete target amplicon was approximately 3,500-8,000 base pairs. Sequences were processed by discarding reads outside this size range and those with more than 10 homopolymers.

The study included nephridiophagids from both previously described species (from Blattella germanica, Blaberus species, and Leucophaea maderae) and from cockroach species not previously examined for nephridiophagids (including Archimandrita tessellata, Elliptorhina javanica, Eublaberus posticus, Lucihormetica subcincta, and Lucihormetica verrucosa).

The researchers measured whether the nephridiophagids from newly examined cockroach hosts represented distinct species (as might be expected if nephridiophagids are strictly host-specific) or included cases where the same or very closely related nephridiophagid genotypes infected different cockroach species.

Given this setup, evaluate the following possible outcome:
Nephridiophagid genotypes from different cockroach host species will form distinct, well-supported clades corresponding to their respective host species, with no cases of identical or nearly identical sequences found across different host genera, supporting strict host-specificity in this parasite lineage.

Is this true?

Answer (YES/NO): NO